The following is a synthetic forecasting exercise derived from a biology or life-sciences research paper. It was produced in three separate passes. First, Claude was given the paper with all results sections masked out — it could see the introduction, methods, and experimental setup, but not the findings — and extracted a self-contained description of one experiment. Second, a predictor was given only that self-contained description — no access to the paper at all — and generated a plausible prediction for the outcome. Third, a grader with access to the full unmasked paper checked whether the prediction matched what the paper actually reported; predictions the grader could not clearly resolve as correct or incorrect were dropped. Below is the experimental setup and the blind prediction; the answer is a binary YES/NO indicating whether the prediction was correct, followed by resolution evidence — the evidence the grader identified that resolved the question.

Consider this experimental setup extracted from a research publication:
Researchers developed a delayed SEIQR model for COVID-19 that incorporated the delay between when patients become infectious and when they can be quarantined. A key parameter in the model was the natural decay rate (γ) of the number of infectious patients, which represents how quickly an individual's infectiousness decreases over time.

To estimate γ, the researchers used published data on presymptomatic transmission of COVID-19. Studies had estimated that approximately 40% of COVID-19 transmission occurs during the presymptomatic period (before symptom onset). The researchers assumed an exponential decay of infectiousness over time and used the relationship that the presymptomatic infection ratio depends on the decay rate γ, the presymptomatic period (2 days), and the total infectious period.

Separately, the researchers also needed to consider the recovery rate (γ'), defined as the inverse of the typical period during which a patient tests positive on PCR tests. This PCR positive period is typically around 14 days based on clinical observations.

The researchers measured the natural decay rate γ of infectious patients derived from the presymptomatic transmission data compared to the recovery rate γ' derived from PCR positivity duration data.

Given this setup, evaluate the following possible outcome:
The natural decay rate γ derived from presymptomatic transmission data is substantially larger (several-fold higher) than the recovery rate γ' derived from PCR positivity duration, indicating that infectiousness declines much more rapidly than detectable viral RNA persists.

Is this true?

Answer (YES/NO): YES